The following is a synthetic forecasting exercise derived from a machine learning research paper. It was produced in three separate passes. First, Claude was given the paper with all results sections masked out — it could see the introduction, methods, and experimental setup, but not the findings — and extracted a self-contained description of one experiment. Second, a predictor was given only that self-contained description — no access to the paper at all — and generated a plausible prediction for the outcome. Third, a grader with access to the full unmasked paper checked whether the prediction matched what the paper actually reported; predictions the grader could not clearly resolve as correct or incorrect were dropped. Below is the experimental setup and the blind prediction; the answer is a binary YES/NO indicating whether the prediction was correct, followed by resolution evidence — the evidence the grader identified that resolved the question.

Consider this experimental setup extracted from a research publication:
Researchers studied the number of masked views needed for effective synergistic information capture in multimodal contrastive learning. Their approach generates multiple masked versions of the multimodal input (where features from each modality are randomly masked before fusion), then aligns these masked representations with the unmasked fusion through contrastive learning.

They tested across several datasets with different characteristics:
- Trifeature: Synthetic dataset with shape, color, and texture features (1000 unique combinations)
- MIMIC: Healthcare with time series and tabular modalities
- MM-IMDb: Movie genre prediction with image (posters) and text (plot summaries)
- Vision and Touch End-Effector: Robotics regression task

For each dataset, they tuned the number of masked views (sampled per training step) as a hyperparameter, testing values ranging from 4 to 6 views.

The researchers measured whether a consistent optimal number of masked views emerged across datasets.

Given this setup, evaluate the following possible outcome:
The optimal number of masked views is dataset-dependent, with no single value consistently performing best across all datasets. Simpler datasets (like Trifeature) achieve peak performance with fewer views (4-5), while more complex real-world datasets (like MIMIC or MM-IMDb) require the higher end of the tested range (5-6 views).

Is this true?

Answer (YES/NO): NO